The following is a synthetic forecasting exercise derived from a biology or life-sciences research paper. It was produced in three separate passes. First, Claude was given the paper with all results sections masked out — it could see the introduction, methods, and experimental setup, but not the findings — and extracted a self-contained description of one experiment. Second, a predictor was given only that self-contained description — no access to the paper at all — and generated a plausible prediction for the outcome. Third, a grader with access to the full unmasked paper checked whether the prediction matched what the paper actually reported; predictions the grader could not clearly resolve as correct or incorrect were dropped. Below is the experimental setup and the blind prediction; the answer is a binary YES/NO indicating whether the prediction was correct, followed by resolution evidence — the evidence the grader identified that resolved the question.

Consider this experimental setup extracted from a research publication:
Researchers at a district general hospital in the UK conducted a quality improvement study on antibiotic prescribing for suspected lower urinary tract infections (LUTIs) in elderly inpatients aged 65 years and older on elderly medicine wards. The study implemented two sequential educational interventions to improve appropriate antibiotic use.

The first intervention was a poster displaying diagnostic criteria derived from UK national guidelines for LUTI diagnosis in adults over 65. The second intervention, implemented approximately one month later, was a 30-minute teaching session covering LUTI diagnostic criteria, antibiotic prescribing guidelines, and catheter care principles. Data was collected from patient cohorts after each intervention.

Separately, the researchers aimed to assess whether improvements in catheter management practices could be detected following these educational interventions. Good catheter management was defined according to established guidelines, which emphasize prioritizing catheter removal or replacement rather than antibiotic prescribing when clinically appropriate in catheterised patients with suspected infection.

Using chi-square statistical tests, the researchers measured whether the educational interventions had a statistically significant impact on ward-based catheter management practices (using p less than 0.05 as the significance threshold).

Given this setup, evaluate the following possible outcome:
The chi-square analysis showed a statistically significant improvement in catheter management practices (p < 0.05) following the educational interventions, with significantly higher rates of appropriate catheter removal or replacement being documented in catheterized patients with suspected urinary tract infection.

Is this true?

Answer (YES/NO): NO